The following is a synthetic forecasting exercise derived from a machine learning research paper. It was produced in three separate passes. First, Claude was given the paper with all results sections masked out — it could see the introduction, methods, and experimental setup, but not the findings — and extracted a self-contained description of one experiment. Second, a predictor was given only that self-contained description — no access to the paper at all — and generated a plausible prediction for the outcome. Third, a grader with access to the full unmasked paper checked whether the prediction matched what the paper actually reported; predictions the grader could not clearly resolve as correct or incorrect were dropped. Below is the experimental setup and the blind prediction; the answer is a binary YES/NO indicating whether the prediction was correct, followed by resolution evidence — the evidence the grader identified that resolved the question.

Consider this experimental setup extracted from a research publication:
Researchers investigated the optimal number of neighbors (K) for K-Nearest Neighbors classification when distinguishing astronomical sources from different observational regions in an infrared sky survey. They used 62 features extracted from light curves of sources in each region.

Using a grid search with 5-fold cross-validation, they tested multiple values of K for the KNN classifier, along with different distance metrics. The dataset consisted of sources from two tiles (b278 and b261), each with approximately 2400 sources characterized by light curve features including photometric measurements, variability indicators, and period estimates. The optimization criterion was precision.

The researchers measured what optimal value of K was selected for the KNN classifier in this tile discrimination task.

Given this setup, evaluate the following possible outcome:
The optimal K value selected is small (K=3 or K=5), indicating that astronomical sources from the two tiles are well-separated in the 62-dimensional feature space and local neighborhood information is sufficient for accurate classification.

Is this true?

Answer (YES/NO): NO